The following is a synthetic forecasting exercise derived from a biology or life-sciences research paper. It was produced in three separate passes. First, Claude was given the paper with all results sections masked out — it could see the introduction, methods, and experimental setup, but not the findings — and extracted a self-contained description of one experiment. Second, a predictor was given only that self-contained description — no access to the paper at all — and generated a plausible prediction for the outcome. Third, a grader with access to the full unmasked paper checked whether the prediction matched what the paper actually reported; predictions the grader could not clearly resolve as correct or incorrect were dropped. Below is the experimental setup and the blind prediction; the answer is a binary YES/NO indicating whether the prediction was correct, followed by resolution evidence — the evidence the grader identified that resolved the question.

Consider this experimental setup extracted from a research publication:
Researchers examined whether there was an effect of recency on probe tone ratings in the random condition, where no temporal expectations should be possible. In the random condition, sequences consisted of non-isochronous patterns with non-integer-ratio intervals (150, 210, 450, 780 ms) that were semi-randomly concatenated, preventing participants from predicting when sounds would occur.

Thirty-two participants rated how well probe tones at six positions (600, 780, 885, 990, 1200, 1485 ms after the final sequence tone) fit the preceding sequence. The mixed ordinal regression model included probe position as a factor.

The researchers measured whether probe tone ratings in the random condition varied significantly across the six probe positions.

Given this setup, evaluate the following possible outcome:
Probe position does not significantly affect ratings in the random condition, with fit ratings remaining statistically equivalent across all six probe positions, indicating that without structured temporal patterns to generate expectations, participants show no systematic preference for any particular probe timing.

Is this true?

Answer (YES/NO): NO